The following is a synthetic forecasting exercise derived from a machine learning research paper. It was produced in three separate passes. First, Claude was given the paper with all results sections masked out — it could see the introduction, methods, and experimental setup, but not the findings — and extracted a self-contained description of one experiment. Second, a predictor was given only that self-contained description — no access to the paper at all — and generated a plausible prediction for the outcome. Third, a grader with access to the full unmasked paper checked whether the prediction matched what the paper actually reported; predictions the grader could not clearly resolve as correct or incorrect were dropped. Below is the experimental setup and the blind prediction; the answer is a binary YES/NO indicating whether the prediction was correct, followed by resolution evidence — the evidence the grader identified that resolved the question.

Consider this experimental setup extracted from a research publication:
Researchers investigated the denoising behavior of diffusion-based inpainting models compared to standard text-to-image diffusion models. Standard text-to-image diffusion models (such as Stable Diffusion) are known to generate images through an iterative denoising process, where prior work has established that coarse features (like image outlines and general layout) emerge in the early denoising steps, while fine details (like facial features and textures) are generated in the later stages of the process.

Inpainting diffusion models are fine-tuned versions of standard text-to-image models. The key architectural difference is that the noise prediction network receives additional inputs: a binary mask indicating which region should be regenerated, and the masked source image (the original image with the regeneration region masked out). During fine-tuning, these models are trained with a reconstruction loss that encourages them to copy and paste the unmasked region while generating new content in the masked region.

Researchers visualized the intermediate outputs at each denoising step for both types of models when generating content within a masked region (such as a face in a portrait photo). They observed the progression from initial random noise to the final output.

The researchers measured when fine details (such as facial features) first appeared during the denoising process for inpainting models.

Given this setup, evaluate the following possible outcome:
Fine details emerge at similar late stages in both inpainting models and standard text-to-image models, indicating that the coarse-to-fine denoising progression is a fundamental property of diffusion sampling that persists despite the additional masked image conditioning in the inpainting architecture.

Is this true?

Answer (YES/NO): NO